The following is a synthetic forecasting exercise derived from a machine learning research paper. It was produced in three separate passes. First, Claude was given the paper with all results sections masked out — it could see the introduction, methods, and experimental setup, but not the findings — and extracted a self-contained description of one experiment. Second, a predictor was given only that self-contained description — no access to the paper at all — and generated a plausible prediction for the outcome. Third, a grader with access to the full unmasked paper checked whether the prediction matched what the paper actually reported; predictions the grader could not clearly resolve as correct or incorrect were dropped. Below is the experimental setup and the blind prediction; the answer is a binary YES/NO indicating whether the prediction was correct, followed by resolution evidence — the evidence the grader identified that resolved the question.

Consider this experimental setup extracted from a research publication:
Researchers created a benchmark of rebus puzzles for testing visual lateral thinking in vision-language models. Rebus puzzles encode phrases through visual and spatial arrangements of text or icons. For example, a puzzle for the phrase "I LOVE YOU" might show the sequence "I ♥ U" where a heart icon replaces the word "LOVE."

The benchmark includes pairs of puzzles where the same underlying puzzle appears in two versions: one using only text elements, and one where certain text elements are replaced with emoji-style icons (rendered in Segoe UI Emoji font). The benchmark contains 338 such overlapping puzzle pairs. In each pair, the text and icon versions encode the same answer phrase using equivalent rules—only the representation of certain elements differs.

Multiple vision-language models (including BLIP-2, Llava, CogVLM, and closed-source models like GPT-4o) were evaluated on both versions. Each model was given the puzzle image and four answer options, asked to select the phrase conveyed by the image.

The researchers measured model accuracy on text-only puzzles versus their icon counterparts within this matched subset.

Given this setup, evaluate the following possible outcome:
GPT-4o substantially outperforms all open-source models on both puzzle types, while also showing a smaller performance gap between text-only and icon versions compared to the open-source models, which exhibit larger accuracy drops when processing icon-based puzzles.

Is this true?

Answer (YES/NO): NO